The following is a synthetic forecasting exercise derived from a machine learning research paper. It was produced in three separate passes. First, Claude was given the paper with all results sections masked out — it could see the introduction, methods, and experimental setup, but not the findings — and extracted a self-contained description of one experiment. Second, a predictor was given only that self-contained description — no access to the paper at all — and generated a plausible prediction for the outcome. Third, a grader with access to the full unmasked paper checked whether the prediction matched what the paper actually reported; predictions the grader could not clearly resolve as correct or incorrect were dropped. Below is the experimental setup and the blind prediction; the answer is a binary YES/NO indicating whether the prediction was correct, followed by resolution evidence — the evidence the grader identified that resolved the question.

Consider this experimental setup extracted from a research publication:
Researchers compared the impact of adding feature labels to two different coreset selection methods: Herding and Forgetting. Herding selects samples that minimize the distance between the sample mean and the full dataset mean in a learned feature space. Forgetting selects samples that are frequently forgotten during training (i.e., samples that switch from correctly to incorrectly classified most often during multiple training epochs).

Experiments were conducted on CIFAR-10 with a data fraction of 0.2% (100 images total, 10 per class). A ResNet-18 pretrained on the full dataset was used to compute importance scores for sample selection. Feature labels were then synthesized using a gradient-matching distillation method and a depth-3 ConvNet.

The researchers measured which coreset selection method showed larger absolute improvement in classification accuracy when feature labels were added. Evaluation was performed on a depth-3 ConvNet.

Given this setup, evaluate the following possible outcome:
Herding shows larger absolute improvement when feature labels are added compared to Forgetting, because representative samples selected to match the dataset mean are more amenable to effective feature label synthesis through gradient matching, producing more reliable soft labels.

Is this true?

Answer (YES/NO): NO